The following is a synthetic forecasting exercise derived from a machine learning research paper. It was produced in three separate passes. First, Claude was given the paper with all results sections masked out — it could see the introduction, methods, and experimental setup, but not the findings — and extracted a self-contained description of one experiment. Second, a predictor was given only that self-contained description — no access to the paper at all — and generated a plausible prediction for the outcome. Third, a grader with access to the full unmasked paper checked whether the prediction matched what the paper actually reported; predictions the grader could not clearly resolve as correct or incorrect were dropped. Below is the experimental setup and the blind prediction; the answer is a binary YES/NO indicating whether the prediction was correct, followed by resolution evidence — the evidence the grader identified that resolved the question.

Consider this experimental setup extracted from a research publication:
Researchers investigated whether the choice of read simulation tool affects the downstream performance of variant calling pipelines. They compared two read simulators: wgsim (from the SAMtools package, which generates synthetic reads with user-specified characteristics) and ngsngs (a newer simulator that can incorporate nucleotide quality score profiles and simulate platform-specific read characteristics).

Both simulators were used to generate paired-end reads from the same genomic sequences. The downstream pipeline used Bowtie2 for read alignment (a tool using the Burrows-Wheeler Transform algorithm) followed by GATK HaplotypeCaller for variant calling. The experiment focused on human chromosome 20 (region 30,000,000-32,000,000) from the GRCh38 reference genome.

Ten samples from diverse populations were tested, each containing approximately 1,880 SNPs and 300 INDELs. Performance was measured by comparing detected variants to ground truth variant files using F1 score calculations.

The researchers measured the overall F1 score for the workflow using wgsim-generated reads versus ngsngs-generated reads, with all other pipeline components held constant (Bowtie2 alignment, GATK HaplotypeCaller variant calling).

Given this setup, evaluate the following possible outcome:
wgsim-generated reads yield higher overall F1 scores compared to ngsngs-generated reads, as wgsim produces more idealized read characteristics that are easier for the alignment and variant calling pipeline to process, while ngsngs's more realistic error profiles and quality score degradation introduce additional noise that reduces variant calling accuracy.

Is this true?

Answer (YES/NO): NO